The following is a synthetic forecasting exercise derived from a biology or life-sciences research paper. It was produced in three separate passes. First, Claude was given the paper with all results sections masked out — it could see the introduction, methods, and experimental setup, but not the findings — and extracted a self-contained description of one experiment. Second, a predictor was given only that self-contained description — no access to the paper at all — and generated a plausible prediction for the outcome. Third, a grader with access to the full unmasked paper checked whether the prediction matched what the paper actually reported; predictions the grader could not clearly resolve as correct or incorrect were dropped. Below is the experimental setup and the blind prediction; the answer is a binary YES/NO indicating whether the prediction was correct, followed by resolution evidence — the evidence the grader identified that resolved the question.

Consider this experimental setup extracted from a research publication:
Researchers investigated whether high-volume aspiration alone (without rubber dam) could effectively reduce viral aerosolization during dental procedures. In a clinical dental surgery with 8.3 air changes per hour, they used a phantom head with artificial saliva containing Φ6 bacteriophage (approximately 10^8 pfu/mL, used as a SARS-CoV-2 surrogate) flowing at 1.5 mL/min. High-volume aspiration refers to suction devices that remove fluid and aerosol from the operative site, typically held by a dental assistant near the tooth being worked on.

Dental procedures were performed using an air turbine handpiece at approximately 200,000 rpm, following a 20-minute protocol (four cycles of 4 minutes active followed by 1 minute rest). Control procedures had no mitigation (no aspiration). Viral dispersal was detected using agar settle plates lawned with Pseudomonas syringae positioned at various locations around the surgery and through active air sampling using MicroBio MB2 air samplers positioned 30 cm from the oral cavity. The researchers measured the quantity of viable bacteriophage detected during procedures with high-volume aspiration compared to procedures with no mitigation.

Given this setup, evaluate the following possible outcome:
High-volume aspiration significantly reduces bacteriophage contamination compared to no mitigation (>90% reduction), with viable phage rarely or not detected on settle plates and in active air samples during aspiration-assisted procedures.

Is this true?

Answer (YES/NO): NO